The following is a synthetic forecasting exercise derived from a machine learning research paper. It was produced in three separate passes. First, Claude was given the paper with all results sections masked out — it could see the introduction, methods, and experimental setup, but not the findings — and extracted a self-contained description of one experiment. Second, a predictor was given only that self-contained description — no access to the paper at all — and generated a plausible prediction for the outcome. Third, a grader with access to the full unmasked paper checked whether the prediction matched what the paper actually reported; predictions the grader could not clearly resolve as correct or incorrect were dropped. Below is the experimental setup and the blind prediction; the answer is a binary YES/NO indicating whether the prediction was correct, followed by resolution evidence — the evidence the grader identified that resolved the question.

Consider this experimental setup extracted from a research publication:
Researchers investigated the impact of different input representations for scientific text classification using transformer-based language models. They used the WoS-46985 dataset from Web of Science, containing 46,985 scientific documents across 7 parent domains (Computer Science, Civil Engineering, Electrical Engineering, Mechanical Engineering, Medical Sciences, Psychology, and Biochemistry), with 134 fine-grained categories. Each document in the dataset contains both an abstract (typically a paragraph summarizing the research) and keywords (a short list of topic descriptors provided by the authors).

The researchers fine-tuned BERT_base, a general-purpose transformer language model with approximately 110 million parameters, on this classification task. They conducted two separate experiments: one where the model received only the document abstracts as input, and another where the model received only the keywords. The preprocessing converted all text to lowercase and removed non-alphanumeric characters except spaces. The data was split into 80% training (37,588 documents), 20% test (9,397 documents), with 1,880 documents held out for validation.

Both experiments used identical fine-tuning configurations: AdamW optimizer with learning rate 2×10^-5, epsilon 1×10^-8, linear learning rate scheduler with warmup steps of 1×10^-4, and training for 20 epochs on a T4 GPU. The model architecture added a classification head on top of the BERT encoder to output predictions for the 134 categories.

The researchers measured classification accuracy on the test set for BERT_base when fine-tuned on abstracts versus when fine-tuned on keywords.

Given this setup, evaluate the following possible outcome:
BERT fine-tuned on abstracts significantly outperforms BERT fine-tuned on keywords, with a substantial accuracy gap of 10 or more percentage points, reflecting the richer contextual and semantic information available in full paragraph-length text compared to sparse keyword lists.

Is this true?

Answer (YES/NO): NO